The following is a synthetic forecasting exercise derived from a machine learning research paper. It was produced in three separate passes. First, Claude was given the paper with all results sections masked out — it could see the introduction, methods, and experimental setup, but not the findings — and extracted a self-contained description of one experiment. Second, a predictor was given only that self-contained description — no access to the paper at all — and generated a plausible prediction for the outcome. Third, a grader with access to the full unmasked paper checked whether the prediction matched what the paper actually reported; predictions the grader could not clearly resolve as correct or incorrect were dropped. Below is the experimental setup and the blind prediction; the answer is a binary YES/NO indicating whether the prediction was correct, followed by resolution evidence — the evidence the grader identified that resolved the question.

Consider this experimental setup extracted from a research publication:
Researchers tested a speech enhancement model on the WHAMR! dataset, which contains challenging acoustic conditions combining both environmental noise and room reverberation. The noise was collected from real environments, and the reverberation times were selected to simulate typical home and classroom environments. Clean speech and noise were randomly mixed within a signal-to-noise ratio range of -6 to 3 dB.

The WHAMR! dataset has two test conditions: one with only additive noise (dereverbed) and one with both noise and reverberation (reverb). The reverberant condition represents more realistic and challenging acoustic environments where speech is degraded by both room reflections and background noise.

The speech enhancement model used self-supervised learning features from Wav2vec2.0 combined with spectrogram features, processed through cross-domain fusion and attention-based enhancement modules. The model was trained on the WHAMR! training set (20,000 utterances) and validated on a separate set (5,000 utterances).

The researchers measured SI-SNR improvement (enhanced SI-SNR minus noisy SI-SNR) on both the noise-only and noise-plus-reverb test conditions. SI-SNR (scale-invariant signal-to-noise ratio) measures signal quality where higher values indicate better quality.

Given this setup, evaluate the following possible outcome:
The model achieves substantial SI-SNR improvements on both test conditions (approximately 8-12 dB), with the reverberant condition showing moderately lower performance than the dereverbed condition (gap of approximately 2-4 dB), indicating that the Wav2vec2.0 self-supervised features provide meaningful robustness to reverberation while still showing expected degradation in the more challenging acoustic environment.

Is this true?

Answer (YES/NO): NO